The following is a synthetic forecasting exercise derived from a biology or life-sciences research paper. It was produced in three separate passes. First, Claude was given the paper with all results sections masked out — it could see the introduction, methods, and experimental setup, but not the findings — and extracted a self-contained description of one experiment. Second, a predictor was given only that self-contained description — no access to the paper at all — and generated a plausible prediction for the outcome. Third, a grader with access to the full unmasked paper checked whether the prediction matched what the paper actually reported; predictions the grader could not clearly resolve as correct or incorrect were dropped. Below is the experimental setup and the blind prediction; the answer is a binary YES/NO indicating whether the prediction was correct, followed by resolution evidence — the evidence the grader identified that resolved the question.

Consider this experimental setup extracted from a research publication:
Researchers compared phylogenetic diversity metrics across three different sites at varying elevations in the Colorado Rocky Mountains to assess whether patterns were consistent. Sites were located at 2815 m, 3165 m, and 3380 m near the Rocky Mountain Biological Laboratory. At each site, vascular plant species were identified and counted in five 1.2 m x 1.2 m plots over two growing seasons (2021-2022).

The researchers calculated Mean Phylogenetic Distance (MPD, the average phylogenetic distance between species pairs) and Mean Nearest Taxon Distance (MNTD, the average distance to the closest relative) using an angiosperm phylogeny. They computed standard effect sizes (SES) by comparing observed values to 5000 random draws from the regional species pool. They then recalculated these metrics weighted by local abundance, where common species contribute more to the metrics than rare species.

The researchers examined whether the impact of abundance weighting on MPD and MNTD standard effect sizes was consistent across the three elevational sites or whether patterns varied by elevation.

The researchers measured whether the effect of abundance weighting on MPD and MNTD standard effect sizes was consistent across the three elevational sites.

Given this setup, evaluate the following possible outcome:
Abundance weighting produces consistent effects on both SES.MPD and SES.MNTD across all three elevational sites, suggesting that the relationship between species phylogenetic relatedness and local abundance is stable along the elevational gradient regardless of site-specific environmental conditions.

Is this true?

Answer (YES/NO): NO